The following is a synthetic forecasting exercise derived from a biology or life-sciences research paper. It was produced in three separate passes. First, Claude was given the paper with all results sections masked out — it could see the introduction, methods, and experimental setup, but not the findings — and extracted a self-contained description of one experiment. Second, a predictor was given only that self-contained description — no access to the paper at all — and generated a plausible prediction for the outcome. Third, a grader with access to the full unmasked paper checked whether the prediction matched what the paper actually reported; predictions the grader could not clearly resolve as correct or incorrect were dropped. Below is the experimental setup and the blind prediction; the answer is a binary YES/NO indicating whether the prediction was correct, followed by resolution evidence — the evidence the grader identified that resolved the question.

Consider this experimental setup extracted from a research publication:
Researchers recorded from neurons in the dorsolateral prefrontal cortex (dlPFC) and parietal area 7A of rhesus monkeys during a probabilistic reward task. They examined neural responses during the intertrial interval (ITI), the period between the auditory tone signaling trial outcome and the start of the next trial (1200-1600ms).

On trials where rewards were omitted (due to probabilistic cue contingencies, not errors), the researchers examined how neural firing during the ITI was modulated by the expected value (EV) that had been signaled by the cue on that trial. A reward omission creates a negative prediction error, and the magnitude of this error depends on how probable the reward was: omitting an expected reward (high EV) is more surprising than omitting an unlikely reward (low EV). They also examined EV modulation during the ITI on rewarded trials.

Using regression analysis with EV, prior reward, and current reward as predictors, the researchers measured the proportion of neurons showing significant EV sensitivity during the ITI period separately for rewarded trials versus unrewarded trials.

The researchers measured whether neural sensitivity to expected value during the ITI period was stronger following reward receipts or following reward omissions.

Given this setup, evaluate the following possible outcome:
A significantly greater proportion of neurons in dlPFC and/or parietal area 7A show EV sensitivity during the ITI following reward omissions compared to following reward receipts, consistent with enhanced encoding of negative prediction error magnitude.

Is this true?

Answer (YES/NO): NO